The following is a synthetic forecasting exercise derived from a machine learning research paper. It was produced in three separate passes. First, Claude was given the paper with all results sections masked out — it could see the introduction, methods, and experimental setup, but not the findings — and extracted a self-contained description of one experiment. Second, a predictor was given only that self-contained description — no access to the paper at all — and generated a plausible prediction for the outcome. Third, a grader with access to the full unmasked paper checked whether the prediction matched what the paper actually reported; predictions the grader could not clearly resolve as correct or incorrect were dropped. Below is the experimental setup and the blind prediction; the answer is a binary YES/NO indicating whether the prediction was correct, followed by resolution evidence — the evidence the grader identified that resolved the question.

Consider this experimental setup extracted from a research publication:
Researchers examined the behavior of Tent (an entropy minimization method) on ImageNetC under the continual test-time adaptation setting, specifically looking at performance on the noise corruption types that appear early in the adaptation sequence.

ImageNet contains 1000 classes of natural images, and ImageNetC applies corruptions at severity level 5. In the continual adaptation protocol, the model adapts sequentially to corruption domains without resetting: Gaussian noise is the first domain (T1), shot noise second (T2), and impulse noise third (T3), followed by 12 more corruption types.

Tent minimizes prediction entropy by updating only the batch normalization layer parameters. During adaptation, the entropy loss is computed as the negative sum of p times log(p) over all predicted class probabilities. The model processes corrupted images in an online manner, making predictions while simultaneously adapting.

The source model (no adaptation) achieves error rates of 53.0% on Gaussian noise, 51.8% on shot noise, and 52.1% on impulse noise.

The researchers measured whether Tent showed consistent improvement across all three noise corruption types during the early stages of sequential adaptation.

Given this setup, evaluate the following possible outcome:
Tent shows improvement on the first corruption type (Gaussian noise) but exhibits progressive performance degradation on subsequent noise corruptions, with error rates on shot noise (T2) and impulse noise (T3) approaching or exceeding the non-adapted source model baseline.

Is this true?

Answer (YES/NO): NO